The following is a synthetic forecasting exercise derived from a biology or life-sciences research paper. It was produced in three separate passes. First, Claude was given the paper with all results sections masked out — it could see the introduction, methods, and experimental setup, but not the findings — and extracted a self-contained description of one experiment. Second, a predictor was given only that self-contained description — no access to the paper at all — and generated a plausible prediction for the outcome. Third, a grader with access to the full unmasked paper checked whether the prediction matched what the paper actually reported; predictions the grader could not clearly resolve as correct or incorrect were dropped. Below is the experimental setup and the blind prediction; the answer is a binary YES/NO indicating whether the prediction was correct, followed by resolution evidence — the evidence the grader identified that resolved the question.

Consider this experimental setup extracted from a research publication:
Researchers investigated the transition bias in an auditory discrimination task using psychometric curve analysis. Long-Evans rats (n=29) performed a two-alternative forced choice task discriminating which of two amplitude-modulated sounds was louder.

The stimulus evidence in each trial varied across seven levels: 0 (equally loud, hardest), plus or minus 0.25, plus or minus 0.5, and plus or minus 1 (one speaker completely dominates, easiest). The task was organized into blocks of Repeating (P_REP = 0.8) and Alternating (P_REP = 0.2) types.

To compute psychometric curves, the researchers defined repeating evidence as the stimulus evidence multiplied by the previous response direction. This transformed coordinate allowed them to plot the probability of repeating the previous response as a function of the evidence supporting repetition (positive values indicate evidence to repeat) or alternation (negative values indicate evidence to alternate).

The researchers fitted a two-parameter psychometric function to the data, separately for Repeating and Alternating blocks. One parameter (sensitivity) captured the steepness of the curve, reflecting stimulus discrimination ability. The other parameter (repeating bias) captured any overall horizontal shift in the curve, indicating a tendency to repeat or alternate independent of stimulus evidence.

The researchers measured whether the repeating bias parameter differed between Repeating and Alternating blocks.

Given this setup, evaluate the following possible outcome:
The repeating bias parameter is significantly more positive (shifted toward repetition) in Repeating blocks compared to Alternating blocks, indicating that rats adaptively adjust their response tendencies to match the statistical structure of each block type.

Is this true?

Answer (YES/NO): YES